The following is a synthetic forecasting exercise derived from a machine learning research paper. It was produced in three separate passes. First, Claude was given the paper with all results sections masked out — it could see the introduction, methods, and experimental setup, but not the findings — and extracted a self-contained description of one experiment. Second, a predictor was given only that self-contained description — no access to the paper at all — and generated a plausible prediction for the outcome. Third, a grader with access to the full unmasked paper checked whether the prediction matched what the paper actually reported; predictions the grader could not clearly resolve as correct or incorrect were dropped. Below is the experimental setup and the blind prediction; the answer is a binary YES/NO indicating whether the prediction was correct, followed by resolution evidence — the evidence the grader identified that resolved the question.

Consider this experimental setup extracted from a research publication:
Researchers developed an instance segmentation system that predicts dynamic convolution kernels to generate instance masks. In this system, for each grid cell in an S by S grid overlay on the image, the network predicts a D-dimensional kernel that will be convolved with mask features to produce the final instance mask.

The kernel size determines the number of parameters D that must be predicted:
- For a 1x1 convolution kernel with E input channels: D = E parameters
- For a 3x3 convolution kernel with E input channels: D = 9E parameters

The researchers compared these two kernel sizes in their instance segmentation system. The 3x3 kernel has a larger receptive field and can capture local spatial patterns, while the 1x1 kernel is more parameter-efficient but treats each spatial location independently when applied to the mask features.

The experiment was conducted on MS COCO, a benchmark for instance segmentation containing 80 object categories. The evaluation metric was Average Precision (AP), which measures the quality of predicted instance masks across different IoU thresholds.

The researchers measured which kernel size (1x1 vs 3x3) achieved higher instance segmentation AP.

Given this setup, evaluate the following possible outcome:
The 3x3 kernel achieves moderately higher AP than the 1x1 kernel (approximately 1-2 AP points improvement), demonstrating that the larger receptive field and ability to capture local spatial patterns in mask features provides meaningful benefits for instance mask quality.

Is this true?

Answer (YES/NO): NO